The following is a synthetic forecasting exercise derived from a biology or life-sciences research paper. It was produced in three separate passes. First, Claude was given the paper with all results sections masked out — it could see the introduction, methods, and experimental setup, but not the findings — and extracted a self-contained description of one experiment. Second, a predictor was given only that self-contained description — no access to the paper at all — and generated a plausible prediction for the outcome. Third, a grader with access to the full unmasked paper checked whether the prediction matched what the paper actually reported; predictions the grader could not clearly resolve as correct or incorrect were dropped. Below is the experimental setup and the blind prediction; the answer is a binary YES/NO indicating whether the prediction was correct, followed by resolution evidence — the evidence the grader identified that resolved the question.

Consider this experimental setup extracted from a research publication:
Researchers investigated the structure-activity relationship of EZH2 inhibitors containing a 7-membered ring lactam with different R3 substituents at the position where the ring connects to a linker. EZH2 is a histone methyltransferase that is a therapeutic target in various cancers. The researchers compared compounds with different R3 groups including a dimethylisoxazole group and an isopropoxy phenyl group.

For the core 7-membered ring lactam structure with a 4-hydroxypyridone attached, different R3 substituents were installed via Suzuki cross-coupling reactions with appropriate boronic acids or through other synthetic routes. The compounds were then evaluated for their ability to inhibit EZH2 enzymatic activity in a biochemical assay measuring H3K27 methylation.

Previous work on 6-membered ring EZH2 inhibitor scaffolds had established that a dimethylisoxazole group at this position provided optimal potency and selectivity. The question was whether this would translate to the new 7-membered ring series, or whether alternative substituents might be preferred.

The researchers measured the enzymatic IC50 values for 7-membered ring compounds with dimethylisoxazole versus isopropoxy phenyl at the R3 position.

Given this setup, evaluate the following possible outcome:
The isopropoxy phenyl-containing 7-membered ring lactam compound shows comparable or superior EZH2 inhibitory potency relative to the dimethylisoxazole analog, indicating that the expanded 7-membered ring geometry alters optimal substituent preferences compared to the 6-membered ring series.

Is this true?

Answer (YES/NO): NO